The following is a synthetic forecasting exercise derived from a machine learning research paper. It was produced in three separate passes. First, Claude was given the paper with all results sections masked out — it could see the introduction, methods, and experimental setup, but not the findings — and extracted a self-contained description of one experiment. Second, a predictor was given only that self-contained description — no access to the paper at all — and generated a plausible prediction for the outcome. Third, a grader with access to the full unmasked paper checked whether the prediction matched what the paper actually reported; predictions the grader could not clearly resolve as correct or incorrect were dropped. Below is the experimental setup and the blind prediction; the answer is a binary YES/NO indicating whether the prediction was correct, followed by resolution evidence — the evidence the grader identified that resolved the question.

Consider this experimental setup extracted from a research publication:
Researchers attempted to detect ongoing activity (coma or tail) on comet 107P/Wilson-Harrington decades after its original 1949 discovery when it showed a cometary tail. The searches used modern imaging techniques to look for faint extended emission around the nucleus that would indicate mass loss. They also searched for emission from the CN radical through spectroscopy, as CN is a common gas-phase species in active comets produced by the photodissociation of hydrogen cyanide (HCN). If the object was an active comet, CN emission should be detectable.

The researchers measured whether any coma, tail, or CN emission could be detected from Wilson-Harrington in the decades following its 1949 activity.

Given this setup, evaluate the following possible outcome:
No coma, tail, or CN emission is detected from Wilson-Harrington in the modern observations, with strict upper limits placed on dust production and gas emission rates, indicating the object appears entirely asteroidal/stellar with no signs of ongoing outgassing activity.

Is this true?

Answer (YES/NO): YES